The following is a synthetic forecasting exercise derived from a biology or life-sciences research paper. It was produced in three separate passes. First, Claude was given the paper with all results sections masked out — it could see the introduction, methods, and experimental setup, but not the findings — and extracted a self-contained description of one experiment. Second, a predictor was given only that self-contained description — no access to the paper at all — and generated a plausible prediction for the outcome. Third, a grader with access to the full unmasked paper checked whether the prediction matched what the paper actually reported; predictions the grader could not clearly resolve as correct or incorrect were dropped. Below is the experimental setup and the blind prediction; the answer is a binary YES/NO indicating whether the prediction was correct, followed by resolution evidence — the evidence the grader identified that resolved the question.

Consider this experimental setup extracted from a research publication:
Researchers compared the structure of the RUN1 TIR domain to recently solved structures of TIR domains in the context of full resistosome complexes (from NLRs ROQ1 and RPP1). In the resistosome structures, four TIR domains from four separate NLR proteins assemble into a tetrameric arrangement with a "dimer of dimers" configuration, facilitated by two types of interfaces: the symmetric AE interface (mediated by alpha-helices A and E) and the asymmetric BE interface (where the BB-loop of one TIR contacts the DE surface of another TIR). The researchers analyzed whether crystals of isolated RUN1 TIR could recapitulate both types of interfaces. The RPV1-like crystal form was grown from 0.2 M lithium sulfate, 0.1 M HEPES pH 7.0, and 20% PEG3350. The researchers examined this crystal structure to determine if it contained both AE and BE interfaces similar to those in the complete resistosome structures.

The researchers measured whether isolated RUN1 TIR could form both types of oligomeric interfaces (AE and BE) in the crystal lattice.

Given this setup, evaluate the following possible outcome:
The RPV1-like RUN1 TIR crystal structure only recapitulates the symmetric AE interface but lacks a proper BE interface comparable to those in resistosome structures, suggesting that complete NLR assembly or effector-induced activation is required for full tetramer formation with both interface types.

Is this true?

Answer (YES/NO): YES